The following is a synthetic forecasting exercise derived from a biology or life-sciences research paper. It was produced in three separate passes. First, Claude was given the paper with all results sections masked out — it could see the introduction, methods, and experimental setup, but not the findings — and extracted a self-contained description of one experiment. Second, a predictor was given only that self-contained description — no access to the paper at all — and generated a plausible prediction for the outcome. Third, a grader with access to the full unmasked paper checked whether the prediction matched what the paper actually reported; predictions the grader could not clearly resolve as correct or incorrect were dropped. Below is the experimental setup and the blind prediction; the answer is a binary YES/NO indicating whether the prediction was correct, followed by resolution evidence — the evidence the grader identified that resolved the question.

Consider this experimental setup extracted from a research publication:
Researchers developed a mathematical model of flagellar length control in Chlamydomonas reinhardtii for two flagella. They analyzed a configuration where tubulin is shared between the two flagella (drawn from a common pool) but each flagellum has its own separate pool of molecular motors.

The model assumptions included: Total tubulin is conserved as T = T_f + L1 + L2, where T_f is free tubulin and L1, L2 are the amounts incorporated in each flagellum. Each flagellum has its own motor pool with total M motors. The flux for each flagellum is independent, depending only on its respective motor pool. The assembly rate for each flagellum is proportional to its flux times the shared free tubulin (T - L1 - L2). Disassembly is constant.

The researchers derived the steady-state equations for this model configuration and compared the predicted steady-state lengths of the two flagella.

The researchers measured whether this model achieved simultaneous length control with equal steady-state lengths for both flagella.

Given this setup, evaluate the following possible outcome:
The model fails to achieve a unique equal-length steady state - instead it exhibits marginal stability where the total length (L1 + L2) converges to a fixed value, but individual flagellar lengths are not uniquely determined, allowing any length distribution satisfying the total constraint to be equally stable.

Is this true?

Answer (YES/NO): NO